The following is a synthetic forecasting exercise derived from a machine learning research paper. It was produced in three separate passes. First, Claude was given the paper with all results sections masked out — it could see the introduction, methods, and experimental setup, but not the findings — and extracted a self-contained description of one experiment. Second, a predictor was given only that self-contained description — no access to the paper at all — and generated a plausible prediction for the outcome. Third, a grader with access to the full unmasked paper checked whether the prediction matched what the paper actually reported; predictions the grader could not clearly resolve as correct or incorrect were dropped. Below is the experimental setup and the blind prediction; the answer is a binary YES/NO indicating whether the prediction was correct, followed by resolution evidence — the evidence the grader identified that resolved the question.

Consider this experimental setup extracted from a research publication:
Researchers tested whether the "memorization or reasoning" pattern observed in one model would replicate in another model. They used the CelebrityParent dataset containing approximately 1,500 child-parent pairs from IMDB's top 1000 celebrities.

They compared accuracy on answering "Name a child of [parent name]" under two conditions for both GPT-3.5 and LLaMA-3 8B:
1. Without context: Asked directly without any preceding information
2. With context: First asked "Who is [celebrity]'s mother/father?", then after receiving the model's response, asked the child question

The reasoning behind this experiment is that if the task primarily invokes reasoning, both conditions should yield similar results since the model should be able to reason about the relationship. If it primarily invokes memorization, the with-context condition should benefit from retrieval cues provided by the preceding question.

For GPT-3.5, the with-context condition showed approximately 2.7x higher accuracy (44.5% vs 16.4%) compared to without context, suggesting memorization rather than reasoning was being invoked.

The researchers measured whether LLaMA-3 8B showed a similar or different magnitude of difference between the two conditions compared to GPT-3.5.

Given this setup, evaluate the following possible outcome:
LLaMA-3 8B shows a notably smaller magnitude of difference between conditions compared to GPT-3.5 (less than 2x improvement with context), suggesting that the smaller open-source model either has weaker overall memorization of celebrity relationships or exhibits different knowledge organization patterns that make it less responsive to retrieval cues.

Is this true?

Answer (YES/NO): NO